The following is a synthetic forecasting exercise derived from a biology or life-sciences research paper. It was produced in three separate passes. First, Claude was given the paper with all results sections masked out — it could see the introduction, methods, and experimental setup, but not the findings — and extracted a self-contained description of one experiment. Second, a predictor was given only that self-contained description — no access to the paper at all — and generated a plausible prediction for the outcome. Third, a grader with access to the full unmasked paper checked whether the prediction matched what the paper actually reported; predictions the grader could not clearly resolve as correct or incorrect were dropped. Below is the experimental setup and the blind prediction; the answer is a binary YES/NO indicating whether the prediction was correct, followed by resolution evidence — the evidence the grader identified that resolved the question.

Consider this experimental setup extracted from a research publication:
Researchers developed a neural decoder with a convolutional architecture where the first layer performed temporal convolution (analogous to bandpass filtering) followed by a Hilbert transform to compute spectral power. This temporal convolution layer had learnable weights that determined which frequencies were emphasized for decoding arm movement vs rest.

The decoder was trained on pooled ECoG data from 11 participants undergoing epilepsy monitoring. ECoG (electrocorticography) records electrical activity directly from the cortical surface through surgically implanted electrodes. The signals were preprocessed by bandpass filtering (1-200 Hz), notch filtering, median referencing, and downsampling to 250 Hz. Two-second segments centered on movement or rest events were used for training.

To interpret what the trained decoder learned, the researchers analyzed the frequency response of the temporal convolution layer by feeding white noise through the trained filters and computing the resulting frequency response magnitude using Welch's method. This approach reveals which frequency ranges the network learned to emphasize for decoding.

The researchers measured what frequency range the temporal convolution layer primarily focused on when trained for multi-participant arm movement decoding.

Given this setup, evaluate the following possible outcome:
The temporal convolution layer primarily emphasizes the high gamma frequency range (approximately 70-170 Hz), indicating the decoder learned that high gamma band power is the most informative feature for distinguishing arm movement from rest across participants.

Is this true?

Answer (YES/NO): NO